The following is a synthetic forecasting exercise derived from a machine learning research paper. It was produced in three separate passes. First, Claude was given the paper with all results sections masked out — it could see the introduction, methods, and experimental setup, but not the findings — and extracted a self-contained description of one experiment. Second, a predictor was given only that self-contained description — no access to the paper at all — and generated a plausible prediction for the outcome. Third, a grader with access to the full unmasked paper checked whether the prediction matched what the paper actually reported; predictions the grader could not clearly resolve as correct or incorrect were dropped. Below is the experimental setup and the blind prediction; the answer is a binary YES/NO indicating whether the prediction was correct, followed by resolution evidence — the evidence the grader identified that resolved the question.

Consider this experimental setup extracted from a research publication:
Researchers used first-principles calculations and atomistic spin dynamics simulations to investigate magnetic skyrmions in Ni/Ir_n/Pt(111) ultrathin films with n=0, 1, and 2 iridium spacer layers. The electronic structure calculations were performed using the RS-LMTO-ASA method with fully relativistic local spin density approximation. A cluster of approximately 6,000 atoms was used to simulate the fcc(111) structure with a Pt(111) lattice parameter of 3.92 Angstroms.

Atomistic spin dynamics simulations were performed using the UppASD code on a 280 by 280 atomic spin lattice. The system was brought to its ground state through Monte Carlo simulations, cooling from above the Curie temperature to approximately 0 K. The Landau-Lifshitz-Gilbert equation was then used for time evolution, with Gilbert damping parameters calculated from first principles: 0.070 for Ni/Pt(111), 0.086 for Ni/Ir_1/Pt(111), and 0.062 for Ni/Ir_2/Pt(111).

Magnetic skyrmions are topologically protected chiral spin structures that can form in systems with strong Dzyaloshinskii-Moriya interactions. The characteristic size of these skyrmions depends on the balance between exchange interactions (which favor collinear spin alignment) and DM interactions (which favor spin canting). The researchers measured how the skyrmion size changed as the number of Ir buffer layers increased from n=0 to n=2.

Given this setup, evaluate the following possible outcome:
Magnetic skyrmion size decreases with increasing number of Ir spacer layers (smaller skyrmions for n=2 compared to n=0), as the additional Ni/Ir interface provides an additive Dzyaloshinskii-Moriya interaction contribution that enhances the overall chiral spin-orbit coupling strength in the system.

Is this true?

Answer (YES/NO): NO